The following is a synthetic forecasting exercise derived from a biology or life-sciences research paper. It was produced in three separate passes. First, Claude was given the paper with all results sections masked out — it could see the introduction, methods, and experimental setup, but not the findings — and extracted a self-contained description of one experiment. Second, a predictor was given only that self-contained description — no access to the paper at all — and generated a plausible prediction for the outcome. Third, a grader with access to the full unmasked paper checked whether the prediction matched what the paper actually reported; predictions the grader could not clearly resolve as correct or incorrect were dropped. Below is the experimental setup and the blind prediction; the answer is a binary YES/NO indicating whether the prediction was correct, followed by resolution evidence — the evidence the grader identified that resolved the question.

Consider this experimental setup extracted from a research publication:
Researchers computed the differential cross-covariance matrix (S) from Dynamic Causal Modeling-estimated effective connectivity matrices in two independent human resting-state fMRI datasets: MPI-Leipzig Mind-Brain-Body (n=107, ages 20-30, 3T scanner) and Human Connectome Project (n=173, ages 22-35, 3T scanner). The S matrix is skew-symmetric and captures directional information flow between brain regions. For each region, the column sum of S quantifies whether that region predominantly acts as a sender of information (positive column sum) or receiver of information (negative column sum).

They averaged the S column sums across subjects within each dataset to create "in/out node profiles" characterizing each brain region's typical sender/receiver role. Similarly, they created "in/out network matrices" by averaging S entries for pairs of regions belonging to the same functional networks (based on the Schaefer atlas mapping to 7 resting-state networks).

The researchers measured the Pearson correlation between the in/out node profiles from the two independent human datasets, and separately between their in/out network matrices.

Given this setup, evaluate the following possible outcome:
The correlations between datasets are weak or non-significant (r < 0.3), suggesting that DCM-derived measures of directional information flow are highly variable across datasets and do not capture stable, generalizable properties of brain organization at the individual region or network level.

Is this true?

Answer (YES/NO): NO